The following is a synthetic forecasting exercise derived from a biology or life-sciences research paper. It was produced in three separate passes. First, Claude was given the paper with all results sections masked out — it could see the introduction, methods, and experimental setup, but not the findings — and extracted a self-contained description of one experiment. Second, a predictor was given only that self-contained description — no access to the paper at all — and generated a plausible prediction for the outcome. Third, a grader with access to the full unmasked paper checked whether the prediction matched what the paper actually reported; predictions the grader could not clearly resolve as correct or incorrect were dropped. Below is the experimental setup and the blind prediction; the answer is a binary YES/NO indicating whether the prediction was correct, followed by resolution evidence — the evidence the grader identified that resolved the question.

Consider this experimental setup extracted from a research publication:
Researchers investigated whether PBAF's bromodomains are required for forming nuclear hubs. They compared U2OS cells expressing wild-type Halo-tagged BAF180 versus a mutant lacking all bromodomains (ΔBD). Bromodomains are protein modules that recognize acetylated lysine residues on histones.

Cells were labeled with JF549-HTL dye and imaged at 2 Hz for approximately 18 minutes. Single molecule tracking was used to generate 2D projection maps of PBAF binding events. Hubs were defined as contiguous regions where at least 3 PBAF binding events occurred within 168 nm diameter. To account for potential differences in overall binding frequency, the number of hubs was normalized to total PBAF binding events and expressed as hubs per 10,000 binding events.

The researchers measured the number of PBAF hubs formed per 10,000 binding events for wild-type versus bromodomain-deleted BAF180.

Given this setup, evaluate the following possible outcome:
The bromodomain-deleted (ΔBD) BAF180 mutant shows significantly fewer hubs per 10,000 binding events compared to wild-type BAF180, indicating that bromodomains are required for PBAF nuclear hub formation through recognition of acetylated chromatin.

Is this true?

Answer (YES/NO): YES